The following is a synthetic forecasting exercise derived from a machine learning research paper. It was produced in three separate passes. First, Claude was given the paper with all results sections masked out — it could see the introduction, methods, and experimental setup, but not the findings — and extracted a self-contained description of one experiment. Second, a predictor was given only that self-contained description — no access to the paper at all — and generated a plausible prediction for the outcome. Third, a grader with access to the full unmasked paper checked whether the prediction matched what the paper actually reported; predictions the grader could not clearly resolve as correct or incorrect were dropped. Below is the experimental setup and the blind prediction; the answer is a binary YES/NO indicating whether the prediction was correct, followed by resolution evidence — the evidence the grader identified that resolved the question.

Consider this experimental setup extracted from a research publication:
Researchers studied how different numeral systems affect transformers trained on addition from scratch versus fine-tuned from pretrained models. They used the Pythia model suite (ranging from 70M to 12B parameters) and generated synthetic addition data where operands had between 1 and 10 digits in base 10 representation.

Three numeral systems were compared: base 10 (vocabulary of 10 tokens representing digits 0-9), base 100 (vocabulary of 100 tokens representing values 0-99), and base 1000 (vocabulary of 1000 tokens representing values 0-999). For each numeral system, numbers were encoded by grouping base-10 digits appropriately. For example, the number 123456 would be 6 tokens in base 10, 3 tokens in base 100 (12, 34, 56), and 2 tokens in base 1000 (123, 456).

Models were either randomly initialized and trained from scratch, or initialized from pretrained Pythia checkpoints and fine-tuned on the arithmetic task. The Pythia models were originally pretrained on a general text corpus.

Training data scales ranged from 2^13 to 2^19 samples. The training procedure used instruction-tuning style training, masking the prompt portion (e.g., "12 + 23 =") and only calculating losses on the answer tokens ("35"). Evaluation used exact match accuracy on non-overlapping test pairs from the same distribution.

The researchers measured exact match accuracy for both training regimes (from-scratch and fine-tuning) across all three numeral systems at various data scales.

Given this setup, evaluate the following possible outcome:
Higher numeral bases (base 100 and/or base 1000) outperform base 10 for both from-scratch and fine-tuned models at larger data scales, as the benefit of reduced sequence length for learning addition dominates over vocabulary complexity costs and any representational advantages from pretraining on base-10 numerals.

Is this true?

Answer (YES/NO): NO